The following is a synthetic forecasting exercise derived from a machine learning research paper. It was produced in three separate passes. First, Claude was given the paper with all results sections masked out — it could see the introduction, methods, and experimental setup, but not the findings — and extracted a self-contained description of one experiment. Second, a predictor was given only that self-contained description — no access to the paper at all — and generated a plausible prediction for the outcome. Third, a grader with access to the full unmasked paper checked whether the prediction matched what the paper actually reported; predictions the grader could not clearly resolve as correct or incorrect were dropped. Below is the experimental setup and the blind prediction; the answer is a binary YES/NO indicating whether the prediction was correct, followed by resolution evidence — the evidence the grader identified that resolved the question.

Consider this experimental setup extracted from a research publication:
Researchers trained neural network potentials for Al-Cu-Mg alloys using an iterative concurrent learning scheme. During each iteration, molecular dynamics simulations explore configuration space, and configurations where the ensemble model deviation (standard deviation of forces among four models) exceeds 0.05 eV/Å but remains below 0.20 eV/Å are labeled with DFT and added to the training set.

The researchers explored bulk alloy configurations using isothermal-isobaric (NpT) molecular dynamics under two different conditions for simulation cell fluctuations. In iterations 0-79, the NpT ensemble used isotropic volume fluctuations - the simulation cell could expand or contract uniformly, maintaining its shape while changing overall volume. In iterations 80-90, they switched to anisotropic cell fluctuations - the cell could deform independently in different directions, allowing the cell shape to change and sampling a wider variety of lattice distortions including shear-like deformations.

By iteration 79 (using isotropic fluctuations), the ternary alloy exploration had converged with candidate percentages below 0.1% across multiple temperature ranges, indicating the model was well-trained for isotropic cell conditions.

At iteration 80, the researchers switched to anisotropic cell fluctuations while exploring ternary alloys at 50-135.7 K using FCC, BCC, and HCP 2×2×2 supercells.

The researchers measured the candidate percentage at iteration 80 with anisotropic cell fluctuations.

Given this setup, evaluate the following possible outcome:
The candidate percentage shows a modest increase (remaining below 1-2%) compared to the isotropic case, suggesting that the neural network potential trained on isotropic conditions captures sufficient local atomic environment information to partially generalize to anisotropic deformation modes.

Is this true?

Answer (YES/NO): NO